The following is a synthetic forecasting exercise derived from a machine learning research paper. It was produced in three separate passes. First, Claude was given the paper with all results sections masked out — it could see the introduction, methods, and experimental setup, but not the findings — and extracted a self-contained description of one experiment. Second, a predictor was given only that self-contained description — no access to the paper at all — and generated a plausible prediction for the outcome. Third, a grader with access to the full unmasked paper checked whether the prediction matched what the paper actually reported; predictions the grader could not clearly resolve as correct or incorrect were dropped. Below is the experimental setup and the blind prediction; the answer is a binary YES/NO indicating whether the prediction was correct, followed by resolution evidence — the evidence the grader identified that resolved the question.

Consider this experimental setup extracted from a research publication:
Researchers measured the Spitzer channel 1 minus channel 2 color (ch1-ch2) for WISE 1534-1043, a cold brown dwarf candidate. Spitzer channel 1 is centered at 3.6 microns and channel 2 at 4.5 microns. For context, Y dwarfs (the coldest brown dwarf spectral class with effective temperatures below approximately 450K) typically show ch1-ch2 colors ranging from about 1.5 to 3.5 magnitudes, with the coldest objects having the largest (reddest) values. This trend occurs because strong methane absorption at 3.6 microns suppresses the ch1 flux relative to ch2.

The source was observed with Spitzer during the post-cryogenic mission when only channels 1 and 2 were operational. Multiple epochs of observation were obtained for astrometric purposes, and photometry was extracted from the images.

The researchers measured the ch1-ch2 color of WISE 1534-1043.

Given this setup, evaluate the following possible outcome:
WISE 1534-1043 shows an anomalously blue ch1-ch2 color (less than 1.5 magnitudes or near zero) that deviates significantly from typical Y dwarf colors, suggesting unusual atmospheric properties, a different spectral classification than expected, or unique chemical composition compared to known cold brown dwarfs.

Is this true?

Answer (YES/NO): YES